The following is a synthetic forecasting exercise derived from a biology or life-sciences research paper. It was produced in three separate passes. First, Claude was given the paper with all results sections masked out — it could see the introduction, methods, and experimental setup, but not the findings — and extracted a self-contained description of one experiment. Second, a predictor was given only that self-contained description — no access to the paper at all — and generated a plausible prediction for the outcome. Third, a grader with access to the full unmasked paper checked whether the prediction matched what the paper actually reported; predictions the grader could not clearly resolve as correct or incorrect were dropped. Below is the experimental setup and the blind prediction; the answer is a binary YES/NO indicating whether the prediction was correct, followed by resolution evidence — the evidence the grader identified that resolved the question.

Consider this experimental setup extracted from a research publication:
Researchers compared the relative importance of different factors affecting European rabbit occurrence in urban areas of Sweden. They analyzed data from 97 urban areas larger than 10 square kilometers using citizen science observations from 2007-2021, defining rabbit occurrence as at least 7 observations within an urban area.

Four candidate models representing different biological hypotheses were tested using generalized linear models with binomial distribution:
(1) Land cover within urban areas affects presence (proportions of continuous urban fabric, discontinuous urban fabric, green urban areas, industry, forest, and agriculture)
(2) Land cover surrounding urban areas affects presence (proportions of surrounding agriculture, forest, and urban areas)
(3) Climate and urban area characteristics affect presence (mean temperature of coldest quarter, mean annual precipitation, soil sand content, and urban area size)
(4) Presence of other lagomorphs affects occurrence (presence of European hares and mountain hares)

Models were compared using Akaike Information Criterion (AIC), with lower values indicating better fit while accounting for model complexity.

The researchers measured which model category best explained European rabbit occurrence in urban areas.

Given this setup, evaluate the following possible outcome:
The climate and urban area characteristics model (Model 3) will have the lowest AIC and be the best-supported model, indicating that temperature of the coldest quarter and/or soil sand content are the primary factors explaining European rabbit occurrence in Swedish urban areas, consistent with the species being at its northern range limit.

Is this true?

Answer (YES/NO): NO